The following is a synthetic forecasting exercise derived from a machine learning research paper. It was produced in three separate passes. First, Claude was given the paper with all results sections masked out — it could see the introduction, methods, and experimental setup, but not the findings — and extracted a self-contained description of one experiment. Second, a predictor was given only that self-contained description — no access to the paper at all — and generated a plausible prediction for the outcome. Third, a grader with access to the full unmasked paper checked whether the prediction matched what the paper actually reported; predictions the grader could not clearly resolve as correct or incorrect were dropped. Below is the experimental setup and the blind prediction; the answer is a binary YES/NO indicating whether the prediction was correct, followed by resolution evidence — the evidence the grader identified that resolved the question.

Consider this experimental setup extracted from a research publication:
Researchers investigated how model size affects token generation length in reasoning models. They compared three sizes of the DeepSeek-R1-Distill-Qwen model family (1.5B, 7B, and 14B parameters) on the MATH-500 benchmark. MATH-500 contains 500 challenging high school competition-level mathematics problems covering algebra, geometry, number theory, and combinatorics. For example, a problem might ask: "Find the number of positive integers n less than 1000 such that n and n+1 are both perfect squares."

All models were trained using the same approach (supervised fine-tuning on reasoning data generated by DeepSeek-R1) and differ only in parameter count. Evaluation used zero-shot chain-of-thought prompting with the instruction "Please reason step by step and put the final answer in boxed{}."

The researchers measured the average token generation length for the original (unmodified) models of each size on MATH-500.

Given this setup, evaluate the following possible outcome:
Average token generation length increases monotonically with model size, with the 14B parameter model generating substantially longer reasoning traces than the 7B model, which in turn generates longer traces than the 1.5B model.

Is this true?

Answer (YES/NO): NO